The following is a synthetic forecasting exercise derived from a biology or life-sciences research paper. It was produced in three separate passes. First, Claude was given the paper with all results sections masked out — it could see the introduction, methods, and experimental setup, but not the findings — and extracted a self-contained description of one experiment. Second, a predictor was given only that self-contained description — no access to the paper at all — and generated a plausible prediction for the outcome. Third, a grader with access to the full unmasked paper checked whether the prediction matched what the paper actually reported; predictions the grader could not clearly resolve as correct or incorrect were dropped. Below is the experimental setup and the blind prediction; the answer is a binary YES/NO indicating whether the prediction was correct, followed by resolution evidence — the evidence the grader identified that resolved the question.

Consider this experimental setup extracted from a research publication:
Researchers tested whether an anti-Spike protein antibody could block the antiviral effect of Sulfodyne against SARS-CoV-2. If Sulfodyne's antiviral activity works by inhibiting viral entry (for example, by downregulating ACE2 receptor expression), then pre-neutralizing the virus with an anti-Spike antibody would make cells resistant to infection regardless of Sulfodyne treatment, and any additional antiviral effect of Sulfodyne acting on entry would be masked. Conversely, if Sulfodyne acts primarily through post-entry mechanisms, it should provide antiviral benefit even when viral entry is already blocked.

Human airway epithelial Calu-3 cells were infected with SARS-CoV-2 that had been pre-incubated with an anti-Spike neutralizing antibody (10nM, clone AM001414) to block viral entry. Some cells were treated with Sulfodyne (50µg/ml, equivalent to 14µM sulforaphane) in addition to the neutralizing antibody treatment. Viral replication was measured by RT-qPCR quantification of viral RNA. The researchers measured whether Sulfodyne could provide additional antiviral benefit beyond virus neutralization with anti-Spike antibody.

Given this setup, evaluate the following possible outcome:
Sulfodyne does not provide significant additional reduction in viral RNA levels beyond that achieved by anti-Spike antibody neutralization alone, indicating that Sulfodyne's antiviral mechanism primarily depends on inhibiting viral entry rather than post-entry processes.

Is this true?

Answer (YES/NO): NO